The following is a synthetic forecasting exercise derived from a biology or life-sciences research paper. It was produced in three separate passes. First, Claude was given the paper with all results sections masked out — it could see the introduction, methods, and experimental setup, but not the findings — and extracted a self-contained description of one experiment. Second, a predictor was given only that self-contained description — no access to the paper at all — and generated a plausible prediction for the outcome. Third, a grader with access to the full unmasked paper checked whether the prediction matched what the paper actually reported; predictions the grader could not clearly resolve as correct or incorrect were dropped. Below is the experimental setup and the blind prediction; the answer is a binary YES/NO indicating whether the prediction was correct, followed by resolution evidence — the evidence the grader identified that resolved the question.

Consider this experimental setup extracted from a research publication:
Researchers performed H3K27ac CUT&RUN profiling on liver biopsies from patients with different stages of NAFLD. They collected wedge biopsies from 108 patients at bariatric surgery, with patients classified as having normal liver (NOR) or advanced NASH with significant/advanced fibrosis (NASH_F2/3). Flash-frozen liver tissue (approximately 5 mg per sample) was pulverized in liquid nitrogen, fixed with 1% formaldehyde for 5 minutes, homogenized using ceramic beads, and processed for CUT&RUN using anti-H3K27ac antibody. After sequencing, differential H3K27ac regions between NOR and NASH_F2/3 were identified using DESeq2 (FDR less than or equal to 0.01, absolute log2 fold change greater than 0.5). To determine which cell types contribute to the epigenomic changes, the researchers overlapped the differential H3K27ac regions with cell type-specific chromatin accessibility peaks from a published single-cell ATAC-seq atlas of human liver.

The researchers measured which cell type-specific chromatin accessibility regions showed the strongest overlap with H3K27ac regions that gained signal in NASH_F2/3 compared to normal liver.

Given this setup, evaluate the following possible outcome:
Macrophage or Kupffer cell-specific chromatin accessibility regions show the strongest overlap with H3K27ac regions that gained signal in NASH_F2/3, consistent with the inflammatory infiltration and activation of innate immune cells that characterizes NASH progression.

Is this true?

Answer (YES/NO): NO